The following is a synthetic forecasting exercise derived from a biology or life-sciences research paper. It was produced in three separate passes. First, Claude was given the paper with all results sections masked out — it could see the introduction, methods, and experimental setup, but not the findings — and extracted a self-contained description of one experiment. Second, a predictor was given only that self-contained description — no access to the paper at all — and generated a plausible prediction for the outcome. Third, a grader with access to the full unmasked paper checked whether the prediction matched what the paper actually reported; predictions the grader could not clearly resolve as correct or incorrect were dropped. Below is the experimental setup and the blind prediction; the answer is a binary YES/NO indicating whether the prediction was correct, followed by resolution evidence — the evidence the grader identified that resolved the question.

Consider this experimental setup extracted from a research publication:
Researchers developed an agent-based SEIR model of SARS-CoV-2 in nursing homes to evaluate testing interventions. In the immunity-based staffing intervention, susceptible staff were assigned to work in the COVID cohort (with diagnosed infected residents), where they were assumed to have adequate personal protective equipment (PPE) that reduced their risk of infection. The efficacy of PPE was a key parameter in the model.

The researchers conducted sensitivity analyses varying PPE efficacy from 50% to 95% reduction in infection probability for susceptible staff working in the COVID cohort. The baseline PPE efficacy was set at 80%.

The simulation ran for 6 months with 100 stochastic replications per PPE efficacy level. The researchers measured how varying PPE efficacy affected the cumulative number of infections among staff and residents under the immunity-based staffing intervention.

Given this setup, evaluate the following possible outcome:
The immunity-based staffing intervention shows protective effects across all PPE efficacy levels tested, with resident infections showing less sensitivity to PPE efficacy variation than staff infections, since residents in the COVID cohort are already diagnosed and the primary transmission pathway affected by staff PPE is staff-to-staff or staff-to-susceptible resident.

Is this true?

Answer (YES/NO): YES